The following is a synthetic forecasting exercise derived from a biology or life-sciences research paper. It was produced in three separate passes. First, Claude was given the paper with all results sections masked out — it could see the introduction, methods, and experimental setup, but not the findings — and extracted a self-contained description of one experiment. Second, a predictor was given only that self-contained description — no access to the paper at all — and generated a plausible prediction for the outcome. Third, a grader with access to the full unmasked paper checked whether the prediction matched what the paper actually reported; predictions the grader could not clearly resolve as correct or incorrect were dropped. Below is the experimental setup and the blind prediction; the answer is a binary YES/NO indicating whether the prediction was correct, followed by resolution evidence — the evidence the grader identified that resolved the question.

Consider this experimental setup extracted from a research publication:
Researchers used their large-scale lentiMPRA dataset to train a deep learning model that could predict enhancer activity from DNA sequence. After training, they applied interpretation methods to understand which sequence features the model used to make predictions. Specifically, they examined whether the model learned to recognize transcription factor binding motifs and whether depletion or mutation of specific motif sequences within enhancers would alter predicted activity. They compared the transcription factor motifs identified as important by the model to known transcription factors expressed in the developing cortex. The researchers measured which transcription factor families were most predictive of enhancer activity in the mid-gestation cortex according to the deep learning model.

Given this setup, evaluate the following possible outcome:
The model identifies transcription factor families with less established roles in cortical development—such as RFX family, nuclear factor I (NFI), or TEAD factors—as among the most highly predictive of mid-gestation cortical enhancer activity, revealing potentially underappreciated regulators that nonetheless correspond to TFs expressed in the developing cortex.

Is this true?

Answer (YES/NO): YES